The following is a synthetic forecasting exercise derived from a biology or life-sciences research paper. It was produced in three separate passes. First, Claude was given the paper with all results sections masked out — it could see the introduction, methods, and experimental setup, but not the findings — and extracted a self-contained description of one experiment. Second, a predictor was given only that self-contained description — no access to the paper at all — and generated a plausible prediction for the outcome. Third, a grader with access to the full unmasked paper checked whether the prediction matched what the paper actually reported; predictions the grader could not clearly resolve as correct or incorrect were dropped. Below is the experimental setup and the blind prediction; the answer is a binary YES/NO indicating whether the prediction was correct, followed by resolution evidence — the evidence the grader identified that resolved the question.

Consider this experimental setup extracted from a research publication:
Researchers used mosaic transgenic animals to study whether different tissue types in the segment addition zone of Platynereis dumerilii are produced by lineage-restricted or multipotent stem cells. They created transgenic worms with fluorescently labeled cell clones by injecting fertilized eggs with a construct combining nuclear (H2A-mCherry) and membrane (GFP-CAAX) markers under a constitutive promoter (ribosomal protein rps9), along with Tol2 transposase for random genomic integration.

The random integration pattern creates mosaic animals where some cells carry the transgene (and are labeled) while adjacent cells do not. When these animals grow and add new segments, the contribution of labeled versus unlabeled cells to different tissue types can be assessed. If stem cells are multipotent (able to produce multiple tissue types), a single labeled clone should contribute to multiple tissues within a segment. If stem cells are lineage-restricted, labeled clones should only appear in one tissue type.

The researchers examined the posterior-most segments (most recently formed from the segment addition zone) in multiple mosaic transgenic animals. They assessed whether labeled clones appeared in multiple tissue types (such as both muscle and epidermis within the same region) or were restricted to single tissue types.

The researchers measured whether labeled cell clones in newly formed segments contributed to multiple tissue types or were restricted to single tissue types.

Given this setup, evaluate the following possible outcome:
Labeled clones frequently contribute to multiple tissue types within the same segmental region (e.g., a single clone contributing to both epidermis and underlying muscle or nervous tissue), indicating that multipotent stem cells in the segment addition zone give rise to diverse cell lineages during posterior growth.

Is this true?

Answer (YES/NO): NO